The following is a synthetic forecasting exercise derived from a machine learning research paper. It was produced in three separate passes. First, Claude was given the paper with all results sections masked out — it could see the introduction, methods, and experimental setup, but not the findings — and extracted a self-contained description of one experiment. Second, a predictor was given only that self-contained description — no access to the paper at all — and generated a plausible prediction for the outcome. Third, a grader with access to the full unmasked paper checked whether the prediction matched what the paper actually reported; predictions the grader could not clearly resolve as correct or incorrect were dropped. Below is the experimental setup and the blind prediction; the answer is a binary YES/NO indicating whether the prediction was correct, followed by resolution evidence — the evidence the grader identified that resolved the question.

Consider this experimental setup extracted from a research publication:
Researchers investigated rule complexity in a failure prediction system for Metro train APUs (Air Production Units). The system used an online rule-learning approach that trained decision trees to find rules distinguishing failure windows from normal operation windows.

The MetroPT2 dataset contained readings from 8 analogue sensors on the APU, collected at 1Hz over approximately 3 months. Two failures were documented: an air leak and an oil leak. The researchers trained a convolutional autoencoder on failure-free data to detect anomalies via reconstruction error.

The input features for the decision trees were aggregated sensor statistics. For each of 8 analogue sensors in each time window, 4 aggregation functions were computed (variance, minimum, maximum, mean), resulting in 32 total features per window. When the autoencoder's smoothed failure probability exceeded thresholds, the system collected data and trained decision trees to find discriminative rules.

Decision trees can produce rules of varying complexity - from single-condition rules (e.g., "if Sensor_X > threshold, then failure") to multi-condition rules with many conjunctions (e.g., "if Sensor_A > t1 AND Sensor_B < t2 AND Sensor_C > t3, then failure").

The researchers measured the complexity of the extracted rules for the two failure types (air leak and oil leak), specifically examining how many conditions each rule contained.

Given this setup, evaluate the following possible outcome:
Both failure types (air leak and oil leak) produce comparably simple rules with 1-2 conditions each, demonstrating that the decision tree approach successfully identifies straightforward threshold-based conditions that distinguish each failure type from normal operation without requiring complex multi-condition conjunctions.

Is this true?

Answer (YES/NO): YES